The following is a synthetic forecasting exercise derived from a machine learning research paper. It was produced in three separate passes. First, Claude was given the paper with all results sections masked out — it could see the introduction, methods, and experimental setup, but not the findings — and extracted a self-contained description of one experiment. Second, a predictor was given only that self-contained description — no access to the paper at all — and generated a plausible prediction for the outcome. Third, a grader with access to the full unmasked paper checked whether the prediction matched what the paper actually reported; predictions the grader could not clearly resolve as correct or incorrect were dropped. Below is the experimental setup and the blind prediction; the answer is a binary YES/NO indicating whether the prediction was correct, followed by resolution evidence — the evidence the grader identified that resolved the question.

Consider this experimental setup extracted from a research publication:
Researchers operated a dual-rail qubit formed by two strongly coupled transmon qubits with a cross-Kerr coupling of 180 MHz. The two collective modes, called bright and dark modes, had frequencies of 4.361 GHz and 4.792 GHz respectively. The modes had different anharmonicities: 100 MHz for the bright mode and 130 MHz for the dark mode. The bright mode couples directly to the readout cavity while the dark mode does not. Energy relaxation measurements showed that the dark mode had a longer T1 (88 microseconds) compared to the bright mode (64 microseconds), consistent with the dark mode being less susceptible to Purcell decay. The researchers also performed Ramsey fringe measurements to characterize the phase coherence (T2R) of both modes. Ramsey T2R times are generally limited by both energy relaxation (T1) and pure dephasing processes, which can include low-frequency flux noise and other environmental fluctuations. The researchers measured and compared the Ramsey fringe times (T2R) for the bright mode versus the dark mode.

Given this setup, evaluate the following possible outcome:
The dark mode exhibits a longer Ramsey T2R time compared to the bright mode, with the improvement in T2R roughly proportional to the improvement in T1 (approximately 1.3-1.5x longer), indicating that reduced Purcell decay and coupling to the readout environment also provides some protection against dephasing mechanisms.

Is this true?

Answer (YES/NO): NO